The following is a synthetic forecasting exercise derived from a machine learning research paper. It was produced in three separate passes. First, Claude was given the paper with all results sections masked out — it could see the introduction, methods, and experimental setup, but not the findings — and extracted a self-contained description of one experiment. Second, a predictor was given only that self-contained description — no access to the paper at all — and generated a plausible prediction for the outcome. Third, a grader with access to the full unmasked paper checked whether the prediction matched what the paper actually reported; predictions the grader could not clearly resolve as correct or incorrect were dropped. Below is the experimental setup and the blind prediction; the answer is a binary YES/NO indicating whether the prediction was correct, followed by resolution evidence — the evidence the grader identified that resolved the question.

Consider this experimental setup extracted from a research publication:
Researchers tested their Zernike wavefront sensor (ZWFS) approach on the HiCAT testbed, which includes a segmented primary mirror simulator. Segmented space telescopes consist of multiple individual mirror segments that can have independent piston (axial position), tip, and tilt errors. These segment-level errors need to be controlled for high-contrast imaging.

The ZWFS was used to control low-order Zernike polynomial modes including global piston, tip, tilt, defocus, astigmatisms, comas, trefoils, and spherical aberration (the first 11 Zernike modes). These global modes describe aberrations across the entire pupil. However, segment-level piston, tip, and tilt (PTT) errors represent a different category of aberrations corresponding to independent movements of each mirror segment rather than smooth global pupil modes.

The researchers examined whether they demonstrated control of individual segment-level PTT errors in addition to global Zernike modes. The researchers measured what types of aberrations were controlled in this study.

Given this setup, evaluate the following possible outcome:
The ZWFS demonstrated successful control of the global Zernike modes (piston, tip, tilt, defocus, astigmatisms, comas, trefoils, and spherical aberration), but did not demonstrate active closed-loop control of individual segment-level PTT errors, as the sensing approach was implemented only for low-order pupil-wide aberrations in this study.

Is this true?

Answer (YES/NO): YES